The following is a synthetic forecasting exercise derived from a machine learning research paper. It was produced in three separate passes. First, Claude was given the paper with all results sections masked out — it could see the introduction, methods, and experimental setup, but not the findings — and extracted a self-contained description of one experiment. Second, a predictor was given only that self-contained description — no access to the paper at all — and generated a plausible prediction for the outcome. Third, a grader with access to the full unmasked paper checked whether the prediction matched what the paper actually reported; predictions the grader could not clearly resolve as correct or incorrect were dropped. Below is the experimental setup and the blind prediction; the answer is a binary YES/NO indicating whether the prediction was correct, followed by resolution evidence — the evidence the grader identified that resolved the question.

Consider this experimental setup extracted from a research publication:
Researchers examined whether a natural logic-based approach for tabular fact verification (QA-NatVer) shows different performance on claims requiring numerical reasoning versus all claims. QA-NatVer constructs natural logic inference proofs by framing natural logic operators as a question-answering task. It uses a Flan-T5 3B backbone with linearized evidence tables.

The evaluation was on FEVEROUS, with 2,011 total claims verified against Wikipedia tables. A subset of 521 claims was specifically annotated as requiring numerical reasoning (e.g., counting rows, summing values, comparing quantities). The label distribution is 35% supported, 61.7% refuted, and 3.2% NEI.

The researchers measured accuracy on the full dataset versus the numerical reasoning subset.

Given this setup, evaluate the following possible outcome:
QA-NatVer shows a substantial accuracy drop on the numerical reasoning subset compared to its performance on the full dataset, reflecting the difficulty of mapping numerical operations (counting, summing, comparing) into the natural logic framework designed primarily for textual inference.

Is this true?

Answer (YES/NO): NO